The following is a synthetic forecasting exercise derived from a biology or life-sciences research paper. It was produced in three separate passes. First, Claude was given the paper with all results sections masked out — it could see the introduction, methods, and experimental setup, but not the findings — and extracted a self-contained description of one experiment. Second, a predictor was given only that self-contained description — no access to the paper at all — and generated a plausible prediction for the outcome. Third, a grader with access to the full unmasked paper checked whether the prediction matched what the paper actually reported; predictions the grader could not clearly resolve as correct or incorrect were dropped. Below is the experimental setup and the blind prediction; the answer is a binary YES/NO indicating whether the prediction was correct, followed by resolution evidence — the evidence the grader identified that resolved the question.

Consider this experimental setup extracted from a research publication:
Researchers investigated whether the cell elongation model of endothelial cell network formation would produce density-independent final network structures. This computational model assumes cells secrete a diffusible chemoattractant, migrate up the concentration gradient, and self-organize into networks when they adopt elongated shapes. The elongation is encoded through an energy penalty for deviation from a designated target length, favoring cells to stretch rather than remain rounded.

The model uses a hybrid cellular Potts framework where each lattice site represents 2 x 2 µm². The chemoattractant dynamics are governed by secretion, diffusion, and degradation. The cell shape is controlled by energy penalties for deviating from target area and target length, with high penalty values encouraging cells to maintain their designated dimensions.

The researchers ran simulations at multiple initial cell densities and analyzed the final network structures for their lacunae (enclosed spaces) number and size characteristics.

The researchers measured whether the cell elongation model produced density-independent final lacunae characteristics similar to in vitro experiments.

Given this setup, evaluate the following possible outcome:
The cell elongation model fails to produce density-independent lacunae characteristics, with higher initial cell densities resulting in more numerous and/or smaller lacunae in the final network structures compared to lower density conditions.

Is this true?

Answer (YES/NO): NO